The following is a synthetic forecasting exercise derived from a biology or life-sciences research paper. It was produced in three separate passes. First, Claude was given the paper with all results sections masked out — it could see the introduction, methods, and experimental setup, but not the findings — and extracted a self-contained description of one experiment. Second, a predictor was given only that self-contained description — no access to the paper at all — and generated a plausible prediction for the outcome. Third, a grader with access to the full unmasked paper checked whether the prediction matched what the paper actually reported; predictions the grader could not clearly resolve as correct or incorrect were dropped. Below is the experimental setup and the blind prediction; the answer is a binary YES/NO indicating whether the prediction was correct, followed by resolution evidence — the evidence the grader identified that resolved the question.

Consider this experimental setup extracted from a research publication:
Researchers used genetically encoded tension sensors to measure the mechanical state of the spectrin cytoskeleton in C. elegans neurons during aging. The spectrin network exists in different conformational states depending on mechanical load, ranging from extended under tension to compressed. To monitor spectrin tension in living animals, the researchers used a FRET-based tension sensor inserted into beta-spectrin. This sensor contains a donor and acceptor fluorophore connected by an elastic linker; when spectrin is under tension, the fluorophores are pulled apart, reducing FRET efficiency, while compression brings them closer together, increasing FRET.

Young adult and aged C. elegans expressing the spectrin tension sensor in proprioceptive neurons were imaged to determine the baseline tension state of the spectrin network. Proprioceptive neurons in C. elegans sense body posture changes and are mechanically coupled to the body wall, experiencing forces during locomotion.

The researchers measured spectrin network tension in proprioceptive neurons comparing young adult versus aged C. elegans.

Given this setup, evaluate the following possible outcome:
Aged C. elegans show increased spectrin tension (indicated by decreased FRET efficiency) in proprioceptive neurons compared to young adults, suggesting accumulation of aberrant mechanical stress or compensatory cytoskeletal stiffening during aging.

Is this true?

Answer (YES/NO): NO